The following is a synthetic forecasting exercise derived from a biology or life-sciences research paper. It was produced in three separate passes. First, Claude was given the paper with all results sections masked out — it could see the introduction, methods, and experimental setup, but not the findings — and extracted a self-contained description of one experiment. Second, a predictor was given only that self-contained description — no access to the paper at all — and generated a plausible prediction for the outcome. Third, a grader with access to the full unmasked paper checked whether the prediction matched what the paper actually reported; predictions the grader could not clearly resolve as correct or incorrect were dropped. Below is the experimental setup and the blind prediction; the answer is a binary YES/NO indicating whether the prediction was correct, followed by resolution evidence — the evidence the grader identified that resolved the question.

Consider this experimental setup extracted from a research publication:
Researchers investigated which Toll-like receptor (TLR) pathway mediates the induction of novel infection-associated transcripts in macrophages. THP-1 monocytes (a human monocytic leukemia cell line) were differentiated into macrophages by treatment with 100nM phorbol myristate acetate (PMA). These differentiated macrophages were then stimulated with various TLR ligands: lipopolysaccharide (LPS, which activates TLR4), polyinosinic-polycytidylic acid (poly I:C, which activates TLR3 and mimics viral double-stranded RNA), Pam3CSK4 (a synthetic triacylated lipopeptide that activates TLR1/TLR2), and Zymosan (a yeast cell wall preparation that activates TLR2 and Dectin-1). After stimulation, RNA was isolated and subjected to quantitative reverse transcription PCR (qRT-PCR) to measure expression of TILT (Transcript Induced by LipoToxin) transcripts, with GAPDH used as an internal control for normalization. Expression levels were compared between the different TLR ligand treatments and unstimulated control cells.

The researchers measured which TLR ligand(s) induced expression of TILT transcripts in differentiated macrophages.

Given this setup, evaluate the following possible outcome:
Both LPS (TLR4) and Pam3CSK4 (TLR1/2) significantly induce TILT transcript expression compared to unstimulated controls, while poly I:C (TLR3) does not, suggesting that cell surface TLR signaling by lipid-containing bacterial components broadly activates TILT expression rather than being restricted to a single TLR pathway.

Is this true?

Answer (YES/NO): NO